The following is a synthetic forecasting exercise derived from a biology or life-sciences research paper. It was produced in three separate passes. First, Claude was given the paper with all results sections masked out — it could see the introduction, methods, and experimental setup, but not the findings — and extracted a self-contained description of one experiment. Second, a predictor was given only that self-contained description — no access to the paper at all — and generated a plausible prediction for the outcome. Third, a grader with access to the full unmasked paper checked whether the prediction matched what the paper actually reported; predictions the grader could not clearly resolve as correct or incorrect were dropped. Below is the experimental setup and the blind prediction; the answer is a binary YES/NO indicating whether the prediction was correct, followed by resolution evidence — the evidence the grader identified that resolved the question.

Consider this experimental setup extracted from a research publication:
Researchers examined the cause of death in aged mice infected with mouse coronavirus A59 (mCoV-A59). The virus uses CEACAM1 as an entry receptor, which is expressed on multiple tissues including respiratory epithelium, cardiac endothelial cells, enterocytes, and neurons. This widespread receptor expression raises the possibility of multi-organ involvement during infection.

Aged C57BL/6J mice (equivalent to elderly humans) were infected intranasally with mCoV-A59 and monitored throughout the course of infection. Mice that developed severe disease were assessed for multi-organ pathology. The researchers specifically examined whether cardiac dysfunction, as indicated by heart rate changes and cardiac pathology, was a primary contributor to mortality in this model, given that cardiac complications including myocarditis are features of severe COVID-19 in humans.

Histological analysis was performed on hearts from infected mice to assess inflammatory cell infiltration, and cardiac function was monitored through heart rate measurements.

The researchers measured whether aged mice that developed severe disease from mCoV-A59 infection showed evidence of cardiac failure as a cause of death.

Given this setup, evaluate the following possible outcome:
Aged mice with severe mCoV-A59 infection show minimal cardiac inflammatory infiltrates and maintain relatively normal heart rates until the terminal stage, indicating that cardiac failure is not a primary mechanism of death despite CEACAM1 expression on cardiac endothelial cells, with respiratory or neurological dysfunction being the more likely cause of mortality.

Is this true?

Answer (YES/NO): NO